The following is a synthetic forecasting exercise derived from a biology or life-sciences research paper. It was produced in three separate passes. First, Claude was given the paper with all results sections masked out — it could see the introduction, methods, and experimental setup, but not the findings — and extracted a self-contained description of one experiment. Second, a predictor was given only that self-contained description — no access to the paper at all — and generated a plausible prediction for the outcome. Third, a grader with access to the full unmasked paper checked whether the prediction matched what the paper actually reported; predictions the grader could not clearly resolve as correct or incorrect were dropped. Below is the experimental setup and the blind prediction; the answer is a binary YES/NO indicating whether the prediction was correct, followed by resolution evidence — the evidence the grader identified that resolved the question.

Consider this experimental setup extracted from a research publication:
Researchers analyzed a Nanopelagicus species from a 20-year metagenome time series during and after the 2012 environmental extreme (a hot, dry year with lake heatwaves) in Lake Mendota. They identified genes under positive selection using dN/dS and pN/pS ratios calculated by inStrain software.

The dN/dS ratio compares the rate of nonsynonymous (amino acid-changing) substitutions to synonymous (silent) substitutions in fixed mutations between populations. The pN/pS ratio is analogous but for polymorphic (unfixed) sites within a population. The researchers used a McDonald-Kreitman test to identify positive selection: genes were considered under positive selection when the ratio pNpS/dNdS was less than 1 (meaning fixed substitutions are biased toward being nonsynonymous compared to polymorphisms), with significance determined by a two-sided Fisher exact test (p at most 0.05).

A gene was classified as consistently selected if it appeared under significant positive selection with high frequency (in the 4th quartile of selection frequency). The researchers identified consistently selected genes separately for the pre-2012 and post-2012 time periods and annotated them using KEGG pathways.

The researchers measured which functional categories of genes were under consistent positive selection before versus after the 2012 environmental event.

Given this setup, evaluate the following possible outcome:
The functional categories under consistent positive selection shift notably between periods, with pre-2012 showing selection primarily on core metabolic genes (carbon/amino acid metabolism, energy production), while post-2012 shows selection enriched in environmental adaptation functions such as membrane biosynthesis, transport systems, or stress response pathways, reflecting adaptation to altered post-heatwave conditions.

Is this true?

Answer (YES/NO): NO